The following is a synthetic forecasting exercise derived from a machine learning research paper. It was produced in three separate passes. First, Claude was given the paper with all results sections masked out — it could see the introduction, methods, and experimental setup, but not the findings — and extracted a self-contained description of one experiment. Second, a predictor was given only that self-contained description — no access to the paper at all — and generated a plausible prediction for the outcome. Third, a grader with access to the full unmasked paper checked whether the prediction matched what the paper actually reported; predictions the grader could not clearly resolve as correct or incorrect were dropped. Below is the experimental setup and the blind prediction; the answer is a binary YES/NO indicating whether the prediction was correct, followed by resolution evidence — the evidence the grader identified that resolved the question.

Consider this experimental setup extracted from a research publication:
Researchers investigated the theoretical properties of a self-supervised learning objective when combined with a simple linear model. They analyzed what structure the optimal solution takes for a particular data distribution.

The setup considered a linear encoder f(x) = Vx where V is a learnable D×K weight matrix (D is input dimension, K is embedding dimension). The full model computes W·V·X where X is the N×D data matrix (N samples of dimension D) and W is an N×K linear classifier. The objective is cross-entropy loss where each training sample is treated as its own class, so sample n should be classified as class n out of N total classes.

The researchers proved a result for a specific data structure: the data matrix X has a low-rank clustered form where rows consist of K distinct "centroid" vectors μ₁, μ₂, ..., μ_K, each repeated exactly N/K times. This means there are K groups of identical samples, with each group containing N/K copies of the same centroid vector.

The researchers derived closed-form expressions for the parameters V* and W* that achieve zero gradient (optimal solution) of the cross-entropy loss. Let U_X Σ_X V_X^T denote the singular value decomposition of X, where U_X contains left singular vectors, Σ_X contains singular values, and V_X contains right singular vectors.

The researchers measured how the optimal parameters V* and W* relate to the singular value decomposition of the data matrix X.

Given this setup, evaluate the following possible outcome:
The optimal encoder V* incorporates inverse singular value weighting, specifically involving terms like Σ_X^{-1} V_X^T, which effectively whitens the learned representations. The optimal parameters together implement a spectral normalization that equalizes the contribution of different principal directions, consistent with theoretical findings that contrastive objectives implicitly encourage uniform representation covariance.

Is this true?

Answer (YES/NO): NO